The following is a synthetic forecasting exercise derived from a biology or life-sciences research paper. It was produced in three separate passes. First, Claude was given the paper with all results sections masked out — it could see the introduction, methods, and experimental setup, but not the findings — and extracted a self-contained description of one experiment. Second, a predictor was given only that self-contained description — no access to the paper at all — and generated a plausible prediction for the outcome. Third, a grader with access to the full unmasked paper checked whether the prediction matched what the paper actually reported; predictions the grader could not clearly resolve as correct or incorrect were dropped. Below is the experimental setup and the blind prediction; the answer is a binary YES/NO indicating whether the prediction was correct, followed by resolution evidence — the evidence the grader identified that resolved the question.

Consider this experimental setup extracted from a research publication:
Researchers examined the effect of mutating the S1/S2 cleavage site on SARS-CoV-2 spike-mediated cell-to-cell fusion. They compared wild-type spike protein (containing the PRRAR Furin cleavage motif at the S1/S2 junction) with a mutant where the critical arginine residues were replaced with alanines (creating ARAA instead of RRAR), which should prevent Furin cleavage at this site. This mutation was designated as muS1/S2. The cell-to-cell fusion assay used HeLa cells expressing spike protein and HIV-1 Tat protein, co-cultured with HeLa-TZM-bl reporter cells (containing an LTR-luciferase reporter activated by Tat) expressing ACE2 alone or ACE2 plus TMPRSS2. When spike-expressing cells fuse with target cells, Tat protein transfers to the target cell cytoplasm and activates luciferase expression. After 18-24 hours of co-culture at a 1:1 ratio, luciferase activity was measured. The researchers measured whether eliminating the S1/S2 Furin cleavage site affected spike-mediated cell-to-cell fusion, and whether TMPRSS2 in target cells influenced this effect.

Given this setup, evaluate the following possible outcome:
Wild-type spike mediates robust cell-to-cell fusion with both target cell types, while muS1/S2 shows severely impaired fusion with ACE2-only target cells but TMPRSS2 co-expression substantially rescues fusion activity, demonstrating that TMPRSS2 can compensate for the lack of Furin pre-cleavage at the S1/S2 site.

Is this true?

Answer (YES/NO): NO